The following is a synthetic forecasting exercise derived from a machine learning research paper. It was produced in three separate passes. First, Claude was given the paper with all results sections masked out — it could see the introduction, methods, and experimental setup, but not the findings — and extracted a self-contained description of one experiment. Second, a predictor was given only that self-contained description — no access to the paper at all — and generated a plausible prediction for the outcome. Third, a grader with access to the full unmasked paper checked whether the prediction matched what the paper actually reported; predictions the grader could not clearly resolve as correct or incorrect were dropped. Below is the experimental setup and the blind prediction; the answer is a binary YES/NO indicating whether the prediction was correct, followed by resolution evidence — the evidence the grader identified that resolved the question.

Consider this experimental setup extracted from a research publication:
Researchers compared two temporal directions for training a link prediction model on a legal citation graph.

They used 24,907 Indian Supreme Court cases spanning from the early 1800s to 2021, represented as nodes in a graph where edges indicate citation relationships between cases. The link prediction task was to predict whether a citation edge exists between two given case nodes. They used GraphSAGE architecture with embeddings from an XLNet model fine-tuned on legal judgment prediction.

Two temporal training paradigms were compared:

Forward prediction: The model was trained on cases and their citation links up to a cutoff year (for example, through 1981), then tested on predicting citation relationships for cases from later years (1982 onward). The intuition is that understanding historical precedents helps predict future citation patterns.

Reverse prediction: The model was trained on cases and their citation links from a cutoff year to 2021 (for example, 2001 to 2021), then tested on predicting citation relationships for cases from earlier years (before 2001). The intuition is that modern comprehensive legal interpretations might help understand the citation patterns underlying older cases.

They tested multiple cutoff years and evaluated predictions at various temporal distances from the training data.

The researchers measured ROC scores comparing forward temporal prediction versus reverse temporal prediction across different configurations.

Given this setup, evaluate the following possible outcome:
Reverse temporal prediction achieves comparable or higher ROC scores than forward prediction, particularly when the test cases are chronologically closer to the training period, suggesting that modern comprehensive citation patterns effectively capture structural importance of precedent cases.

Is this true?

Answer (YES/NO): NO